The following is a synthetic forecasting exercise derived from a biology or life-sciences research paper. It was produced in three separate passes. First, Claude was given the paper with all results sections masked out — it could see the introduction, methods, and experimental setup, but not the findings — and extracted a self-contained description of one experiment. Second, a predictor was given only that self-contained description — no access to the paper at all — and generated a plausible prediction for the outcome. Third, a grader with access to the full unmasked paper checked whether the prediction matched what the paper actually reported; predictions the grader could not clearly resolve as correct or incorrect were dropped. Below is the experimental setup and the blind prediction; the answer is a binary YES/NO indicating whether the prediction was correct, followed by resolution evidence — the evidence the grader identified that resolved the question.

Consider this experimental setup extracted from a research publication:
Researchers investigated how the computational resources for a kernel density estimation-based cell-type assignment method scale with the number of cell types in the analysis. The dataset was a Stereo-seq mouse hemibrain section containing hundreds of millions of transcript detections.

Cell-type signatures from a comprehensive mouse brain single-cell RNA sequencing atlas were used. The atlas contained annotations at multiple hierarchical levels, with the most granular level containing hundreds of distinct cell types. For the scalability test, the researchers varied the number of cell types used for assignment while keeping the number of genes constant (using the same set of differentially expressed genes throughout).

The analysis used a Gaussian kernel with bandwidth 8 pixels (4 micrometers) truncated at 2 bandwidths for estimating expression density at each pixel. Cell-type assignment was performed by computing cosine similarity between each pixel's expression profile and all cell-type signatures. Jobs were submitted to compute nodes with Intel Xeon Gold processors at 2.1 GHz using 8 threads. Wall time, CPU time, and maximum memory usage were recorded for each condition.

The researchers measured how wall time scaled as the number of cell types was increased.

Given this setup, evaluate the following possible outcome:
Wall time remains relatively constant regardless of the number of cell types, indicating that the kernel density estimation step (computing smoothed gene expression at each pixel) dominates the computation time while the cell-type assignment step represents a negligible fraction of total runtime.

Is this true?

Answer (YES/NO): NO